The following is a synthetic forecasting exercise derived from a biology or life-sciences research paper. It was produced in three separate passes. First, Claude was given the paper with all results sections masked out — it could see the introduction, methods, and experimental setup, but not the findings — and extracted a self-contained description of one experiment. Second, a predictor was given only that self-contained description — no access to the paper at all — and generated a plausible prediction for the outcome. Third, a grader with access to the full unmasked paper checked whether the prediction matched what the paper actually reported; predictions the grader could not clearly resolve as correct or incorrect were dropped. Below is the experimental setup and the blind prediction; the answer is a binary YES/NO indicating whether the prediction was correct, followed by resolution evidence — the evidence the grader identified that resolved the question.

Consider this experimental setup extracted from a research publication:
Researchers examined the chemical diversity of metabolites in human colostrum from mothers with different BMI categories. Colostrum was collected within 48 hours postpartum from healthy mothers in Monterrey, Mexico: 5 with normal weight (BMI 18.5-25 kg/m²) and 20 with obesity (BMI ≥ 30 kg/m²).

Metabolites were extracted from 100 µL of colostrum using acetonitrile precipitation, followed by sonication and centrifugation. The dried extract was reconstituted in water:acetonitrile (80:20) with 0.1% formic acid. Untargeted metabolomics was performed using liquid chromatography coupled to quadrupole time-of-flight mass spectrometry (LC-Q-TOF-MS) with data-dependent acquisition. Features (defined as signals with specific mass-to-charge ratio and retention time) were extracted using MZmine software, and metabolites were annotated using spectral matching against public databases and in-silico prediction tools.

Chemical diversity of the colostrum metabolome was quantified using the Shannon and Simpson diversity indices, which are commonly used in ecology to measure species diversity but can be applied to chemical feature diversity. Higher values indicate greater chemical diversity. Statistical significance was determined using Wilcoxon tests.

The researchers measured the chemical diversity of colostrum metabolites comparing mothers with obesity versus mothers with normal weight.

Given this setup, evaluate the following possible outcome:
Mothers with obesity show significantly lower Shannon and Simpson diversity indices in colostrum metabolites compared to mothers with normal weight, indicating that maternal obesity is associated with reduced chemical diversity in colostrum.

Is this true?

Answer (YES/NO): YES